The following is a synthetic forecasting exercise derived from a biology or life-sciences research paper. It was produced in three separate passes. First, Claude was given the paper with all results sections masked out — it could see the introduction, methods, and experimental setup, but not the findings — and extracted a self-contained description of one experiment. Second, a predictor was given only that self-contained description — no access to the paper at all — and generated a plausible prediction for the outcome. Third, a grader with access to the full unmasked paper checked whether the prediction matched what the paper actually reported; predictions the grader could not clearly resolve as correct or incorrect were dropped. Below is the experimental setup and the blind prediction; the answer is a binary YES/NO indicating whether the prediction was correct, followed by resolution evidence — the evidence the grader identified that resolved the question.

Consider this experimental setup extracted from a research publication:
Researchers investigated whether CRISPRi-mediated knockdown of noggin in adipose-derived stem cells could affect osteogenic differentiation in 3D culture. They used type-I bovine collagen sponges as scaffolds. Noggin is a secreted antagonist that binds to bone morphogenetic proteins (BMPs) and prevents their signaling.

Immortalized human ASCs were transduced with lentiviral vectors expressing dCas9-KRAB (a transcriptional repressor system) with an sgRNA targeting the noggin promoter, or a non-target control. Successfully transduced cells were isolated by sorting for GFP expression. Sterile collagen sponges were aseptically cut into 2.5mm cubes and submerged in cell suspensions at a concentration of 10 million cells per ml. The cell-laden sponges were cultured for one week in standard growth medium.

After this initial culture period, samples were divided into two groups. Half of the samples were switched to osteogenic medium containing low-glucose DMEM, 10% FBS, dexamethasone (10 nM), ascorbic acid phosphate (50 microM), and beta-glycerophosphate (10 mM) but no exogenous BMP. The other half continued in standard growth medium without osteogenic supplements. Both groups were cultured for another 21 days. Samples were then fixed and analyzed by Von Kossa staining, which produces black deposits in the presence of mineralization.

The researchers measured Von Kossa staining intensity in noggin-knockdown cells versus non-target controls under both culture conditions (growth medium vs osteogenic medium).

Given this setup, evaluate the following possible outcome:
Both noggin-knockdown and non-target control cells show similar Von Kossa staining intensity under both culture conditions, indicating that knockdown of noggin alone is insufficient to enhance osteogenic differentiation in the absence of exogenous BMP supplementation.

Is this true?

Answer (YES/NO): NO